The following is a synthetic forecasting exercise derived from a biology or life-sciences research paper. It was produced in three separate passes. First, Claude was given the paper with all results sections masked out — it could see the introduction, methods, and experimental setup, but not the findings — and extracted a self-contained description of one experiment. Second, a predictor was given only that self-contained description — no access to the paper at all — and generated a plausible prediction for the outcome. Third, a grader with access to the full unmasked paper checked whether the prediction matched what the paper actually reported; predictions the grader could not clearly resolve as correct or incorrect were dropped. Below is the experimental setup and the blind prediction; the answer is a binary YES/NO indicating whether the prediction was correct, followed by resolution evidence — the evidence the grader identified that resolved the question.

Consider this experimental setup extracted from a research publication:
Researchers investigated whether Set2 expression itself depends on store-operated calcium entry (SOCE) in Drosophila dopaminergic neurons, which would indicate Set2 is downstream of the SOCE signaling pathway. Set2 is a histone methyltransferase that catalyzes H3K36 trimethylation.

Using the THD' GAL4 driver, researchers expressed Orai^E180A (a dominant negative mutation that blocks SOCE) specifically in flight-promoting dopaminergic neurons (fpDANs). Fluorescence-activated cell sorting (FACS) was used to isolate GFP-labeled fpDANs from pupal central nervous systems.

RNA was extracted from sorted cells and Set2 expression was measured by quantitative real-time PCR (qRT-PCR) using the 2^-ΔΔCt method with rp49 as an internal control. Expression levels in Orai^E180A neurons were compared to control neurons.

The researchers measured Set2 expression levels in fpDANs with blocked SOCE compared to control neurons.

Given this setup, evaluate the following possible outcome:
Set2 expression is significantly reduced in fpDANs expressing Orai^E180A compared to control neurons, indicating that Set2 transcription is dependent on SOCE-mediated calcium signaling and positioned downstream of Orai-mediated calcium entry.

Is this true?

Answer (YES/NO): YES